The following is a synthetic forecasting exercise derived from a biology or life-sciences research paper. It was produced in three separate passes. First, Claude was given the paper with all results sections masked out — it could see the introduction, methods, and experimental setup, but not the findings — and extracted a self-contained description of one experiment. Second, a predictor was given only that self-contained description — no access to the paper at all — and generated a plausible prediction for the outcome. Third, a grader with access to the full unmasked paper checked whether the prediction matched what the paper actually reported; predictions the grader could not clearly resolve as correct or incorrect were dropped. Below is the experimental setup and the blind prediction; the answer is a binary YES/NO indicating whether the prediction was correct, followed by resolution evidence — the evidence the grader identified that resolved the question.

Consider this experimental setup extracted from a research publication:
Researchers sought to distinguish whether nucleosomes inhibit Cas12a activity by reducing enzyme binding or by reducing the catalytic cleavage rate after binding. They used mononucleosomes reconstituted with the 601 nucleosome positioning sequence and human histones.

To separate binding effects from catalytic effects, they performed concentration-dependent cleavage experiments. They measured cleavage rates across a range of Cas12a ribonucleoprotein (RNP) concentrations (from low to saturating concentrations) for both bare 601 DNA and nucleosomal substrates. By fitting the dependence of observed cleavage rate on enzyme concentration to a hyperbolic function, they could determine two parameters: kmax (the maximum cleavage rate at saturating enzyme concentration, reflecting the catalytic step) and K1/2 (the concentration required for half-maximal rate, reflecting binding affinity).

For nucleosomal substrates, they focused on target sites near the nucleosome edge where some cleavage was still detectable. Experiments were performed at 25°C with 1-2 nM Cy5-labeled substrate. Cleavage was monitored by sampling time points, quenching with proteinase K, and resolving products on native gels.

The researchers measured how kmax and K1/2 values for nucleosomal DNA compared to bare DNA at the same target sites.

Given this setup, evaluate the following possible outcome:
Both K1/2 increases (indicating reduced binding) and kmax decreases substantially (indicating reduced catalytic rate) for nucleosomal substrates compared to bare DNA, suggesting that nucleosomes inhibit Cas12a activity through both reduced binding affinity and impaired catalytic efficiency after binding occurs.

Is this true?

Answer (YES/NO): NO